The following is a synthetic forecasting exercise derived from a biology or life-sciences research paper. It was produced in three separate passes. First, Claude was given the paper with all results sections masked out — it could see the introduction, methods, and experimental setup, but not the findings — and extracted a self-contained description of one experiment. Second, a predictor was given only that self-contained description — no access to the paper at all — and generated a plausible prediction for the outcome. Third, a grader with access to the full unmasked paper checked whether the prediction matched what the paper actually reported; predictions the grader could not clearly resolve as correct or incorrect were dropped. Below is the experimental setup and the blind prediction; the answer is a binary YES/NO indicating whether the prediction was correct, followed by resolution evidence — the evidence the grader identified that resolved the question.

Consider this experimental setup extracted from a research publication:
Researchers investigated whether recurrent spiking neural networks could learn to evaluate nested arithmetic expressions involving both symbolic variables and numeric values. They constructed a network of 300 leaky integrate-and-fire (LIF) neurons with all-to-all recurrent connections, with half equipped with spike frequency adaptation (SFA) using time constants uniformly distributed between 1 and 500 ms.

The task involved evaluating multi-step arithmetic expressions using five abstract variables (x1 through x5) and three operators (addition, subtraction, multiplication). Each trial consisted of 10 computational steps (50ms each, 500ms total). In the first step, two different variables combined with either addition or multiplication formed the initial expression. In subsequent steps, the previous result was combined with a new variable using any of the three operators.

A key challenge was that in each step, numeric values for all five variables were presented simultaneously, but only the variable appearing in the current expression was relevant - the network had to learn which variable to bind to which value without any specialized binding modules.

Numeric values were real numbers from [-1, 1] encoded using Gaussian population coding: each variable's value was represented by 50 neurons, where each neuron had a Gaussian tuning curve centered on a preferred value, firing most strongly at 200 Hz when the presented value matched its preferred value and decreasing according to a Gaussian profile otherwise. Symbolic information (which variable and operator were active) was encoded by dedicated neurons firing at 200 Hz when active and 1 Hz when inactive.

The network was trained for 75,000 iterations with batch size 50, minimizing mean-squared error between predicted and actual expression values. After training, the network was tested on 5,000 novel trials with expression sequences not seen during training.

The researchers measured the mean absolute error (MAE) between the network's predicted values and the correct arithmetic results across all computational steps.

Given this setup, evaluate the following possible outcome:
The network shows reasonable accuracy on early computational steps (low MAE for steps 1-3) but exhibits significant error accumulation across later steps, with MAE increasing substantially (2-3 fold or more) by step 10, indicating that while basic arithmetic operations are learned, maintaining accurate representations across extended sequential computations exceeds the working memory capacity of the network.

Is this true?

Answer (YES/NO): NO